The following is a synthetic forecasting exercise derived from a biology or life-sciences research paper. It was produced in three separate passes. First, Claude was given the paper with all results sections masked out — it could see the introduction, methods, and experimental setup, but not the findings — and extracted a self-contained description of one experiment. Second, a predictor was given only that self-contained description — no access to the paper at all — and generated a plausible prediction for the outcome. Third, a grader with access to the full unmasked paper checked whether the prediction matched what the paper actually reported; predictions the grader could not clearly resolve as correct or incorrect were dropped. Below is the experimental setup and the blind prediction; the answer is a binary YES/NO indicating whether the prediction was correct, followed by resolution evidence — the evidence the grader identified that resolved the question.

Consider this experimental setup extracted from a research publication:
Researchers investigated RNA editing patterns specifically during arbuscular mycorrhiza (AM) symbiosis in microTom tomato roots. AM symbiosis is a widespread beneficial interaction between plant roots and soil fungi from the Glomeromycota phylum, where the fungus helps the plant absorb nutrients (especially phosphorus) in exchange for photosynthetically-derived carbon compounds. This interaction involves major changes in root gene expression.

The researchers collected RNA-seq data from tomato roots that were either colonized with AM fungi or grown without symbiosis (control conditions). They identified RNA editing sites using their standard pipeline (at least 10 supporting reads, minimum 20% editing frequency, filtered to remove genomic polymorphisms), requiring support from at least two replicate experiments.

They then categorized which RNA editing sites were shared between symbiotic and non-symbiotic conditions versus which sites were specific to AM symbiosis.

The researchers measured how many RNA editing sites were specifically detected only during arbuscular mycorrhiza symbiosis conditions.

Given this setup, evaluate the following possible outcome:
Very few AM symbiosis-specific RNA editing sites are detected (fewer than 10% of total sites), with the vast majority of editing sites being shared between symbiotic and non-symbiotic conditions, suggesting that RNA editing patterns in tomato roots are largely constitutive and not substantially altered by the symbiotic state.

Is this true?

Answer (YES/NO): NO